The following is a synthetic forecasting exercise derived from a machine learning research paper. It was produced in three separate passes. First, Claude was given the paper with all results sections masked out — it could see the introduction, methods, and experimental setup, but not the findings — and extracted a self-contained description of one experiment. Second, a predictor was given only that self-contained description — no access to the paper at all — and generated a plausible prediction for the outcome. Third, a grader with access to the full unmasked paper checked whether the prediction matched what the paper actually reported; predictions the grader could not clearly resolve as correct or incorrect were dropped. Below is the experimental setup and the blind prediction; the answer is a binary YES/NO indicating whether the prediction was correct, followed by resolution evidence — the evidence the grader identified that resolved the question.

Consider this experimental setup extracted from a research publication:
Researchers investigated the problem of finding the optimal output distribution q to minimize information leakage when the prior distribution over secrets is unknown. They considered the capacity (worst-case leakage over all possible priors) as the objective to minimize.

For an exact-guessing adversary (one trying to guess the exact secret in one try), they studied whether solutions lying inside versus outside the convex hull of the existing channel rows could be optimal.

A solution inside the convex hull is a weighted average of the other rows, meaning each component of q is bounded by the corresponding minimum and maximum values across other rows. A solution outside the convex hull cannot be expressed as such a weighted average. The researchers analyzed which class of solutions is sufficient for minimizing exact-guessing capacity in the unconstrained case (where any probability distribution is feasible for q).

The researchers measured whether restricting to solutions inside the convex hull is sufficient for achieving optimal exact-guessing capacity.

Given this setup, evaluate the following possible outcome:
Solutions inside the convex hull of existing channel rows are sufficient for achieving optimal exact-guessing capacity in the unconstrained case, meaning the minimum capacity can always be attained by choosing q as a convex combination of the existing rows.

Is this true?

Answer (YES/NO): YES